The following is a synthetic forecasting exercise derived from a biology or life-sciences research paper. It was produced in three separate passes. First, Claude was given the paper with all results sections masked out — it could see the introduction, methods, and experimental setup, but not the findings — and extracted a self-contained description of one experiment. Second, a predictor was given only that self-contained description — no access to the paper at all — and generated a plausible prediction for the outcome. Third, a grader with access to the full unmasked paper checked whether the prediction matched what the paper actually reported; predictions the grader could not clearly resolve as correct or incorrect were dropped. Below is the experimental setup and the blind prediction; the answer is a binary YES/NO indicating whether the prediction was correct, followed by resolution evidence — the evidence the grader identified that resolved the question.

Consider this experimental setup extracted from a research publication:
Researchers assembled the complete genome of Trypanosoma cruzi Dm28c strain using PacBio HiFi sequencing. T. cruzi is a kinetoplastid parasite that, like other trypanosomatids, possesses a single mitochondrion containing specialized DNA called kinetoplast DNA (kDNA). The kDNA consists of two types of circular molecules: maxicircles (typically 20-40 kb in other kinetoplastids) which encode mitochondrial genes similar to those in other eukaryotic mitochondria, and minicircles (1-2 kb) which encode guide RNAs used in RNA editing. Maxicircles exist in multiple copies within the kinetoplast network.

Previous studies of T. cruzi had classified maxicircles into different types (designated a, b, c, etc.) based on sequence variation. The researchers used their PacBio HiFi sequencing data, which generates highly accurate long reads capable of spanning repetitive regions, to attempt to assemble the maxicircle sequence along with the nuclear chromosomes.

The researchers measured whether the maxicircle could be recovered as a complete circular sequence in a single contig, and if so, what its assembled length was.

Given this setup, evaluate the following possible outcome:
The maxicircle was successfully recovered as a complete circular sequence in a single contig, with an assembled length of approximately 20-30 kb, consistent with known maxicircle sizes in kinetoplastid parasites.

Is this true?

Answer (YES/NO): NO